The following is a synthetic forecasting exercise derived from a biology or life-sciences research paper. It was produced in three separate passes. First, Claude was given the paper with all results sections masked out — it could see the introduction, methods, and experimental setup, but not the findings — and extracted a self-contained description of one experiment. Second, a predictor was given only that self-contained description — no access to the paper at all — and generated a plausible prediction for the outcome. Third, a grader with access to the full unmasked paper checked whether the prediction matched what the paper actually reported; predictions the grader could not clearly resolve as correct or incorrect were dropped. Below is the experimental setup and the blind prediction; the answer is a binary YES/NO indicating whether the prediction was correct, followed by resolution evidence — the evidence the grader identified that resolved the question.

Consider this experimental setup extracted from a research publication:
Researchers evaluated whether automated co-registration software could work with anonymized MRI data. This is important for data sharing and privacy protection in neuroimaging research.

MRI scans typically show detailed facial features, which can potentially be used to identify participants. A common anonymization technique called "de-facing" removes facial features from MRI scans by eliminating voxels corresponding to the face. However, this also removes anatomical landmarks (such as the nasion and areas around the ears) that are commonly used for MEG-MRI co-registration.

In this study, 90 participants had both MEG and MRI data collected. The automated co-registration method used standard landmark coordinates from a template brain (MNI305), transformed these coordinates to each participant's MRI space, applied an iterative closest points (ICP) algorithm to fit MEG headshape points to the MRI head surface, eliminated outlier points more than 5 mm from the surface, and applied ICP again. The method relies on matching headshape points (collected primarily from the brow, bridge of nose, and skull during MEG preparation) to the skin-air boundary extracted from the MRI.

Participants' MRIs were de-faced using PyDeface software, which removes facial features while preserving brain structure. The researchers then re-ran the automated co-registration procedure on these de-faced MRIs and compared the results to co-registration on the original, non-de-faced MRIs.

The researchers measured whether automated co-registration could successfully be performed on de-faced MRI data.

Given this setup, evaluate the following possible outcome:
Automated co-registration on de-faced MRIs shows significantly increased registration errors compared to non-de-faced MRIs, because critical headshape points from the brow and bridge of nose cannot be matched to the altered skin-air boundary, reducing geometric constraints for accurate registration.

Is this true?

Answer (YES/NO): YES